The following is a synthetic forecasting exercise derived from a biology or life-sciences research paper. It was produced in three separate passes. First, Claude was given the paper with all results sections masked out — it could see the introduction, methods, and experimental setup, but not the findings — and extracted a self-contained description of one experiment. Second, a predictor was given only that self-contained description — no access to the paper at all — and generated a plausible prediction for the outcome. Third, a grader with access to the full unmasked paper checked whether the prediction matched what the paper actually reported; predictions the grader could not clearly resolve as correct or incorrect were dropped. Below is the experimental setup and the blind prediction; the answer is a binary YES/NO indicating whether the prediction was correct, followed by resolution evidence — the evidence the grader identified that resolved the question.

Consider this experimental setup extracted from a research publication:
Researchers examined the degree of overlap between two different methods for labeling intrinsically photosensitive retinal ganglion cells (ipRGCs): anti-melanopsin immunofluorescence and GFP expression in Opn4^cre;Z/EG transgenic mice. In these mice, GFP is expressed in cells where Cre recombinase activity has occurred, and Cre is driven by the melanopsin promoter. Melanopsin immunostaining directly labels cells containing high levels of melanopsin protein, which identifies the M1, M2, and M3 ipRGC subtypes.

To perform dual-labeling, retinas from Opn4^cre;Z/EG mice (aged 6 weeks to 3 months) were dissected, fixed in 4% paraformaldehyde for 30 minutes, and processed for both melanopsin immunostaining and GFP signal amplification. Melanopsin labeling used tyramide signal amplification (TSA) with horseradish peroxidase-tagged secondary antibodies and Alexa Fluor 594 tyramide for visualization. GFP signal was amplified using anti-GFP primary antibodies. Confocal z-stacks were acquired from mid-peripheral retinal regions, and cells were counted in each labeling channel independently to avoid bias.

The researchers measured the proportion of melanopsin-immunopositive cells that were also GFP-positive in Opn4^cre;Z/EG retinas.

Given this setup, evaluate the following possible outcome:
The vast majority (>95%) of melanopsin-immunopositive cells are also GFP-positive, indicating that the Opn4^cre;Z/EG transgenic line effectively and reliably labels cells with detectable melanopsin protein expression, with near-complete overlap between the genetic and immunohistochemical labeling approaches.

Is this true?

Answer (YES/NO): NO